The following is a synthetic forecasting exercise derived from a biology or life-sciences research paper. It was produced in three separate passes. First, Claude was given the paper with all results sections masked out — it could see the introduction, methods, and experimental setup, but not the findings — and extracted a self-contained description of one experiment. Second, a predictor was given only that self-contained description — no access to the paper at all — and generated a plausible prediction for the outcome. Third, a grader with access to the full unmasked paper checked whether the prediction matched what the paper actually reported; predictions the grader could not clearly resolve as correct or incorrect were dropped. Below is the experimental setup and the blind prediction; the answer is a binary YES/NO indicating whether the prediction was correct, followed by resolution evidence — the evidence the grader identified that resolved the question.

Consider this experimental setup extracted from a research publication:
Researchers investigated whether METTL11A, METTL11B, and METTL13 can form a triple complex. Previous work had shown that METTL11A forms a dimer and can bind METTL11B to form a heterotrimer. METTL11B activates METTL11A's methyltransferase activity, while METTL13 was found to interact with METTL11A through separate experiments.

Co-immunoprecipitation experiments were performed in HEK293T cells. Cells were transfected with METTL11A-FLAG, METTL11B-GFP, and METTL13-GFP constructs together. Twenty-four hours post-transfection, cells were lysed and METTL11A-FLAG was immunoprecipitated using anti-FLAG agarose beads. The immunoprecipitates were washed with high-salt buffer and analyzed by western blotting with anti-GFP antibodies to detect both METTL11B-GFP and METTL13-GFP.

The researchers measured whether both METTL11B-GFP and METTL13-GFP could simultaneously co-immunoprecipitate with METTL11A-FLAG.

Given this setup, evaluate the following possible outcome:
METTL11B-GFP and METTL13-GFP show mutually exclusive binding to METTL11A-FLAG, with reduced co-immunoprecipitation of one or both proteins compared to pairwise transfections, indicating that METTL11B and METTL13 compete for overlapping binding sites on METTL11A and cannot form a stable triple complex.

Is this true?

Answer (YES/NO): NO